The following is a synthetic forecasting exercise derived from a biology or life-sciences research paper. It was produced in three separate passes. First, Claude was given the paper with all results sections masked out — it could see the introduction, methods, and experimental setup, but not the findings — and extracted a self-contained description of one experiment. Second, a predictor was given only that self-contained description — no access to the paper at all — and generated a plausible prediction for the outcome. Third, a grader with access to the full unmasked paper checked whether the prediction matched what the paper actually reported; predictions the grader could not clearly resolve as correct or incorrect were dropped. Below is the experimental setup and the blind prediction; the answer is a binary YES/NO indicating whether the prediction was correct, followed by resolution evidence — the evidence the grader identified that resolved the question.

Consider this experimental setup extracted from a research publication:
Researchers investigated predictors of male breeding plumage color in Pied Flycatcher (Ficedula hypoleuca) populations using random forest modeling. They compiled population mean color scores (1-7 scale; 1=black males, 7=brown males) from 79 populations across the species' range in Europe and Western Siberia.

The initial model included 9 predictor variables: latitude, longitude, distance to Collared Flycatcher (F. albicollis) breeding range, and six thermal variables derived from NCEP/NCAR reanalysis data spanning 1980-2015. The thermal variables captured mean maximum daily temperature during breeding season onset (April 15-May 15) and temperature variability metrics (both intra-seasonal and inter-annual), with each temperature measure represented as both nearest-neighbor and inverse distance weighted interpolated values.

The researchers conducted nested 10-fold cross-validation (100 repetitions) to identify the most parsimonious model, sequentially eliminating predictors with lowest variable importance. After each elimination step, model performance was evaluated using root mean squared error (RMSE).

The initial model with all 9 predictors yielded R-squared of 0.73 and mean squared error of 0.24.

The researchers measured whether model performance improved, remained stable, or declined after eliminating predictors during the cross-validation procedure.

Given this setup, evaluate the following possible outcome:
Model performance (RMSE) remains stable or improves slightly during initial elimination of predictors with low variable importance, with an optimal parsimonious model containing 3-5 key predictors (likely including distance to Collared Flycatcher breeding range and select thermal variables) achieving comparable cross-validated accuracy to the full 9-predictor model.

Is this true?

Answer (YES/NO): NO